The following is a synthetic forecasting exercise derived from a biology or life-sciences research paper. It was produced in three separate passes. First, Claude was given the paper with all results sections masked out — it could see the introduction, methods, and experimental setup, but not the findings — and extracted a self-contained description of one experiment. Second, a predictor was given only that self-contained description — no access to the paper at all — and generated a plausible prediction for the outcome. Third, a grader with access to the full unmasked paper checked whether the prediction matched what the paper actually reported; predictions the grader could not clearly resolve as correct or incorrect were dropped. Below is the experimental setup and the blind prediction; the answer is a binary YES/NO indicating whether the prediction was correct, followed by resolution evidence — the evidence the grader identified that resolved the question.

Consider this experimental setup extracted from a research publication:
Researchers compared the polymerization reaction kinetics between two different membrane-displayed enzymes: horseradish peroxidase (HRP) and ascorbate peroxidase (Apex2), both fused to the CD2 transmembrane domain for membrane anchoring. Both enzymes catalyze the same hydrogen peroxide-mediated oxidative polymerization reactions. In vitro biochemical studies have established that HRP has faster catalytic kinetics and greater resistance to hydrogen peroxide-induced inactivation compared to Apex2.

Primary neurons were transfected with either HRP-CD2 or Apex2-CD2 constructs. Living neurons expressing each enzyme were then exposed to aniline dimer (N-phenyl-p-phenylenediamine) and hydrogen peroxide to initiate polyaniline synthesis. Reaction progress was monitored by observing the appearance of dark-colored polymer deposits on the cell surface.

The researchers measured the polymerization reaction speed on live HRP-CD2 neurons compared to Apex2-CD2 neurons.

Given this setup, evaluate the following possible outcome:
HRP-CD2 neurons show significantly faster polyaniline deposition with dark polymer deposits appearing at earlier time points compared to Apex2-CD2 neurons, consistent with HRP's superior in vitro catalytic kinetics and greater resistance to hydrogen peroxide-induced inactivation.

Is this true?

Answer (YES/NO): YES